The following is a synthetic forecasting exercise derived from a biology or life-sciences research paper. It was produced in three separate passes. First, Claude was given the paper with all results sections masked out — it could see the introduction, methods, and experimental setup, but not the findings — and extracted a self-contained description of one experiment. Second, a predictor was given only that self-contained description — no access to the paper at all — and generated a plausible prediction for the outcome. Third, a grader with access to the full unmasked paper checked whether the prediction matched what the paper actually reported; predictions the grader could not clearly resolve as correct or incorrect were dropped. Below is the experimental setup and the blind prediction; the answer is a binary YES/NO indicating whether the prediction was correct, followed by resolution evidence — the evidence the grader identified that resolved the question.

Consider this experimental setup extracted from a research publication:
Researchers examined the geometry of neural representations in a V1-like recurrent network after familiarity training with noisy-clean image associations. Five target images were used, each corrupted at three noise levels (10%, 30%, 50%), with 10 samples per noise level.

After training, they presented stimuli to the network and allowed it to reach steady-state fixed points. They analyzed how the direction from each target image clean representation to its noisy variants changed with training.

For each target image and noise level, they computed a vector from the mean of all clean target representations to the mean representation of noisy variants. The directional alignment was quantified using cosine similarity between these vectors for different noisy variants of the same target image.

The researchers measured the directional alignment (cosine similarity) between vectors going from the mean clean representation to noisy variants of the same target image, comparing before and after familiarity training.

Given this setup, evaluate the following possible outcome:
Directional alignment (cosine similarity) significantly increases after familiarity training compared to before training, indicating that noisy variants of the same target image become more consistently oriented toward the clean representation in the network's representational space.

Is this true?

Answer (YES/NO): YES